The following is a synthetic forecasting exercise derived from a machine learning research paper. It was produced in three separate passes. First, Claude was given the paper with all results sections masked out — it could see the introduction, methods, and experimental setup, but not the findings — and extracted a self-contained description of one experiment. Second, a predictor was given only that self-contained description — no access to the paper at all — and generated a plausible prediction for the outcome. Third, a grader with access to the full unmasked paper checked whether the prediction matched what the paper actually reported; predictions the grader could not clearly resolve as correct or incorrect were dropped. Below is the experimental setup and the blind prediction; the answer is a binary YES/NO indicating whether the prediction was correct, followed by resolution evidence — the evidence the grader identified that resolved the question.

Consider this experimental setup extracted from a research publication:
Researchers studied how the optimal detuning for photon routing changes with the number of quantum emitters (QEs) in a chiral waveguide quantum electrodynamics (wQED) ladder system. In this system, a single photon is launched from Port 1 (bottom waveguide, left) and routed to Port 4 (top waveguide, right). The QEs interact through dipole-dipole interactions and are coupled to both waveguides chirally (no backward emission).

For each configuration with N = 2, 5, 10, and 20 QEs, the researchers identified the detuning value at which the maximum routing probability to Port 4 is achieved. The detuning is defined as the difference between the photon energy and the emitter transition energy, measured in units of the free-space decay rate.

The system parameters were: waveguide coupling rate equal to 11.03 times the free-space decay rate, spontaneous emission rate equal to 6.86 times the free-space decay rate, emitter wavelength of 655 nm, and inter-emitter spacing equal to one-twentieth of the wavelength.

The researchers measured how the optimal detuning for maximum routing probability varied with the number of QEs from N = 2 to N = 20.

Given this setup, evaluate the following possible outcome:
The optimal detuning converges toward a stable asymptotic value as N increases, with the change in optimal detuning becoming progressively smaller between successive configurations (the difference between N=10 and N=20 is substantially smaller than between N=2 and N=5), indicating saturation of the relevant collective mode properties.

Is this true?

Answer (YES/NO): NO